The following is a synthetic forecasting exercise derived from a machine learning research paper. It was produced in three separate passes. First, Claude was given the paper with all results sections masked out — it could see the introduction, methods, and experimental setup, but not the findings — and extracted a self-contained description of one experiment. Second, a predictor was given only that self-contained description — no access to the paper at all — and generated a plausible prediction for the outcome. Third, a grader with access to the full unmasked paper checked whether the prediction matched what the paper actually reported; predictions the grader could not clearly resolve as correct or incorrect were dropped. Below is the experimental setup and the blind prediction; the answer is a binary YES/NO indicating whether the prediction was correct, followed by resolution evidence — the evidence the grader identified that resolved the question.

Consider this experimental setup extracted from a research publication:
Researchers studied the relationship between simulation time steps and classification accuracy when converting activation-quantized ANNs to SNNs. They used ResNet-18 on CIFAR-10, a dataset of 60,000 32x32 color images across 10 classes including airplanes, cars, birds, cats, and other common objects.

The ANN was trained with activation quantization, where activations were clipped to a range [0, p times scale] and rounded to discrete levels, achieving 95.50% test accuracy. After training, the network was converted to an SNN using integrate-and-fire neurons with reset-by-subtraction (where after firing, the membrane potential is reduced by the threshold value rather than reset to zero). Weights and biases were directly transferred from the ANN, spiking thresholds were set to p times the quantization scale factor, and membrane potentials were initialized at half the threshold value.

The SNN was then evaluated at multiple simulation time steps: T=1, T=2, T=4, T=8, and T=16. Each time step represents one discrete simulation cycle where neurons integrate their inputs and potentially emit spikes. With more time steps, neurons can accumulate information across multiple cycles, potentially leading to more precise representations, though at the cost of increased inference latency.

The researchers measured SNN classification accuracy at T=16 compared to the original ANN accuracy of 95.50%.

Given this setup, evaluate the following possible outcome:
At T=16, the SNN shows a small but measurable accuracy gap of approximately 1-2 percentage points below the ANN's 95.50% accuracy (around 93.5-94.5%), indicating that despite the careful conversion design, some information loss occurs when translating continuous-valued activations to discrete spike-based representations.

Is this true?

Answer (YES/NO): NO